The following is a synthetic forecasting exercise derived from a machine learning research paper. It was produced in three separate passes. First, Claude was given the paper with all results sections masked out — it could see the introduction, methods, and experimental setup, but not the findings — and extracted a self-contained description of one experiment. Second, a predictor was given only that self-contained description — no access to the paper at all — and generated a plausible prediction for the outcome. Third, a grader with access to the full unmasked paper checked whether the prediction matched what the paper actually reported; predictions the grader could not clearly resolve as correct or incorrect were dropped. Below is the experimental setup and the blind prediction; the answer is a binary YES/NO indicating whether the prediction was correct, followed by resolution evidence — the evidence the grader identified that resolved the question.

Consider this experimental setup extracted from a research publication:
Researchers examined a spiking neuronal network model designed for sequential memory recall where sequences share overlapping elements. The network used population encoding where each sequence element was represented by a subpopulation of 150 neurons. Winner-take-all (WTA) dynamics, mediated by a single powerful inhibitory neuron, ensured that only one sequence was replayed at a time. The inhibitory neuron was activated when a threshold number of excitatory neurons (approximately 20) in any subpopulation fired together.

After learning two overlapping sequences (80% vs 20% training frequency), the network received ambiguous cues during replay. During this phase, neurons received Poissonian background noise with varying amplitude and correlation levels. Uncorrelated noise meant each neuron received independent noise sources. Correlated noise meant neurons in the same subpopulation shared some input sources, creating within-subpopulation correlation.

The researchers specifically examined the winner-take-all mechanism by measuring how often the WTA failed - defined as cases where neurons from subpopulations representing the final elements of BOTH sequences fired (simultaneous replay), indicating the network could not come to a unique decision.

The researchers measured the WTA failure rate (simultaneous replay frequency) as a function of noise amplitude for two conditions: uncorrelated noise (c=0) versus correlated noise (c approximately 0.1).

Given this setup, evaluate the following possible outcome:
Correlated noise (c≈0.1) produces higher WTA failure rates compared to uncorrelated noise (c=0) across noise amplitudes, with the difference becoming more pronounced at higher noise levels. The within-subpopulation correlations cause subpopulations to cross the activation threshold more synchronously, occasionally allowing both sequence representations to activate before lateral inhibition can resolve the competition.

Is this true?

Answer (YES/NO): NO